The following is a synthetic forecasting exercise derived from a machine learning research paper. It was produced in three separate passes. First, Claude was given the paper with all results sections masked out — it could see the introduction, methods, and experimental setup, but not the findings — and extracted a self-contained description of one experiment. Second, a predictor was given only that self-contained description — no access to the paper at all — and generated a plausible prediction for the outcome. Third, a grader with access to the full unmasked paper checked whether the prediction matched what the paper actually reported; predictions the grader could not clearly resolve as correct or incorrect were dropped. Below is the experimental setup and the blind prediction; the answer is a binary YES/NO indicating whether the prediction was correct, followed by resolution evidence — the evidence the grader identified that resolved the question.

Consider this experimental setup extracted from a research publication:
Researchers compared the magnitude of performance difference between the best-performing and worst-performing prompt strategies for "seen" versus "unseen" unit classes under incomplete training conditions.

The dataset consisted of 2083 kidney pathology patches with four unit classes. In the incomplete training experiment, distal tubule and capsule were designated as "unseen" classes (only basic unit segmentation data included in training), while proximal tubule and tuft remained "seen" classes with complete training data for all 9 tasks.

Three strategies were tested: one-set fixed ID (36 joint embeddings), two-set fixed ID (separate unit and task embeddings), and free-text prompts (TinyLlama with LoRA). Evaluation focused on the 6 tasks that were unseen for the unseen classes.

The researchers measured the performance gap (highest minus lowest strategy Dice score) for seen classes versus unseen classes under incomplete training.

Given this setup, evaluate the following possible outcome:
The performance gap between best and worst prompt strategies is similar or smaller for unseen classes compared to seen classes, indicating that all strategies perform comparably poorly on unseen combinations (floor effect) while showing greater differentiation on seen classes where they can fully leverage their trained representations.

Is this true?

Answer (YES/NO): NO